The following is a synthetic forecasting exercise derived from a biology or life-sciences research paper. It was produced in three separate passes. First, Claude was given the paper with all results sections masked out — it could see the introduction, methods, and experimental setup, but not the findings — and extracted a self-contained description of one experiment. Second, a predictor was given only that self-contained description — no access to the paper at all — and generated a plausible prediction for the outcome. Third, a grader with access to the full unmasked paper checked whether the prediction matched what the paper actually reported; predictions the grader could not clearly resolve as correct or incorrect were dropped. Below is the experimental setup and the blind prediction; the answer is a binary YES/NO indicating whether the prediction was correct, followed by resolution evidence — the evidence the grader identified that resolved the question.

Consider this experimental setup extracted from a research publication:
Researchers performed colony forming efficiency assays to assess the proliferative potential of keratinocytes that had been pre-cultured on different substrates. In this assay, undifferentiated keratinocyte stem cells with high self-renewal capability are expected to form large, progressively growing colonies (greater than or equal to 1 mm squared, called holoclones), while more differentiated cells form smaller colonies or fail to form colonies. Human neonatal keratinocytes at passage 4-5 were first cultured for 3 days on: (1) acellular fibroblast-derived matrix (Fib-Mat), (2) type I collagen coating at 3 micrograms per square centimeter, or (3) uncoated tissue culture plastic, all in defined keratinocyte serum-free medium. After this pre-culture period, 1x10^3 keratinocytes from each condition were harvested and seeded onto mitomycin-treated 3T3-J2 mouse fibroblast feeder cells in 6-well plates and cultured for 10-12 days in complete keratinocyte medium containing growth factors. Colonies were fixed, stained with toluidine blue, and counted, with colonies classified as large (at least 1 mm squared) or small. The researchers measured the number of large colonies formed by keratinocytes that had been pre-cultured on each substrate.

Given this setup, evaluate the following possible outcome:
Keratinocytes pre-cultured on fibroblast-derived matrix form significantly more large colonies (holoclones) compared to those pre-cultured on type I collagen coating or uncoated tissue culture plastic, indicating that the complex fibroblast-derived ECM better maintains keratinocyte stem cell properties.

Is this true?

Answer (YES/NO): YES